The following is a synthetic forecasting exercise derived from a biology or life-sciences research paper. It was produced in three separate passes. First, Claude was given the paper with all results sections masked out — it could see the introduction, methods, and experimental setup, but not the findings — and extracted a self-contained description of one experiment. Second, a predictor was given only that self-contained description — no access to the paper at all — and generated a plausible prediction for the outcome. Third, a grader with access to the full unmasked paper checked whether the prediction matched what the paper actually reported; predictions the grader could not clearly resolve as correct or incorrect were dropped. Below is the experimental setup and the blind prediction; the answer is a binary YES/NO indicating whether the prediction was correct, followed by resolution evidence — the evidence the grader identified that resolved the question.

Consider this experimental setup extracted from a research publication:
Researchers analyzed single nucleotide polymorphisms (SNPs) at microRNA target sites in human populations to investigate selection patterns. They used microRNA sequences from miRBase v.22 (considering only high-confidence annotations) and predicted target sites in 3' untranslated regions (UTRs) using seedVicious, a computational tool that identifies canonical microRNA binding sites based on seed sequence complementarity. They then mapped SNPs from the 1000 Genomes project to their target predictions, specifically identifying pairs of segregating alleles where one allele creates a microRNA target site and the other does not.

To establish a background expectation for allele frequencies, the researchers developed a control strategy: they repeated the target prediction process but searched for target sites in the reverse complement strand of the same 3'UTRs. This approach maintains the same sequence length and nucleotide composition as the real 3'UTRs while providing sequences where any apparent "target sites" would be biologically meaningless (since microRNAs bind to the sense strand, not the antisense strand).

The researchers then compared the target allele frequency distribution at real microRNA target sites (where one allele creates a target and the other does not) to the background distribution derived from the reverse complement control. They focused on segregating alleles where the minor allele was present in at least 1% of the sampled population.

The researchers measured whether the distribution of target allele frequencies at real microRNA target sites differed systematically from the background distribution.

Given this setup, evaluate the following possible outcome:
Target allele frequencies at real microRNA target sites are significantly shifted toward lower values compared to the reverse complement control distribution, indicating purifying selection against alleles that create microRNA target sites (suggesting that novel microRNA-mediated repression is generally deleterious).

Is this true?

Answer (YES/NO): YES